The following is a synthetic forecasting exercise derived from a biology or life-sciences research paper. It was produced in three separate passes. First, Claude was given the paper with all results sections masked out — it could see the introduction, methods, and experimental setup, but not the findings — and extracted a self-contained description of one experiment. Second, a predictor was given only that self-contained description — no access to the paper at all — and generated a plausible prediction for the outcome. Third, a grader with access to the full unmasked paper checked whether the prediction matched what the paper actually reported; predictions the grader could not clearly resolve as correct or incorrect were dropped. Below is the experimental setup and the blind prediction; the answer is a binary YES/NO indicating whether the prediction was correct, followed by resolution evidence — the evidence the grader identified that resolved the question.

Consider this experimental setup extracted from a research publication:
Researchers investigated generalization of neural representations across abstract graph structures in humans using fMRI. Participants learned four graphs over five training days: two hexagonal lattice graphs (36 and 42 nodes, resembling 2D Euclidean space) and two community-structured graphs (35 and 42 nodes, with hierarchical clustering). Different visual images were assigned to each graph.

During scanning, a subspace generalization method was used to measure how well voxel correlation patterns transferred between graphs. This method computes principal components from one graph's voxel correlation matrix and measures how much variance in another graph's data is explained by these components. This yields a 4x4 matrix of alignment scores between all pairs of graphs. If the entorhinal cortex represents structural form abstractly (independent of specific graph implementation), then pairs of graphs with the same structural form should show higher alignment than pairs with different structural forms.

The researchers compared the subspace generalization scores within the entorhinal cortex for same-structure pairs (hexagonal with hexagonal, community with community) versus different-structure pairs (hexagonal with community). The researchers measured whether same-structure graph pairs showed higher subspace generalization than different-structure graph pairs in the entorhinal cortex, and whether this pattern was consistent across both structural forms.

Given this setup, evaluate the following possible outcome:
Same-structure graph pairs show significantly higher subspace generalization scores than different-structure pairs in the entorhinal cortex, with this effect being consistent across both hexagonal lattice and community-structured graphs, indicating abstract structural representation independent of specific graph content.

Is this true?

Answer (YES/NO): NO